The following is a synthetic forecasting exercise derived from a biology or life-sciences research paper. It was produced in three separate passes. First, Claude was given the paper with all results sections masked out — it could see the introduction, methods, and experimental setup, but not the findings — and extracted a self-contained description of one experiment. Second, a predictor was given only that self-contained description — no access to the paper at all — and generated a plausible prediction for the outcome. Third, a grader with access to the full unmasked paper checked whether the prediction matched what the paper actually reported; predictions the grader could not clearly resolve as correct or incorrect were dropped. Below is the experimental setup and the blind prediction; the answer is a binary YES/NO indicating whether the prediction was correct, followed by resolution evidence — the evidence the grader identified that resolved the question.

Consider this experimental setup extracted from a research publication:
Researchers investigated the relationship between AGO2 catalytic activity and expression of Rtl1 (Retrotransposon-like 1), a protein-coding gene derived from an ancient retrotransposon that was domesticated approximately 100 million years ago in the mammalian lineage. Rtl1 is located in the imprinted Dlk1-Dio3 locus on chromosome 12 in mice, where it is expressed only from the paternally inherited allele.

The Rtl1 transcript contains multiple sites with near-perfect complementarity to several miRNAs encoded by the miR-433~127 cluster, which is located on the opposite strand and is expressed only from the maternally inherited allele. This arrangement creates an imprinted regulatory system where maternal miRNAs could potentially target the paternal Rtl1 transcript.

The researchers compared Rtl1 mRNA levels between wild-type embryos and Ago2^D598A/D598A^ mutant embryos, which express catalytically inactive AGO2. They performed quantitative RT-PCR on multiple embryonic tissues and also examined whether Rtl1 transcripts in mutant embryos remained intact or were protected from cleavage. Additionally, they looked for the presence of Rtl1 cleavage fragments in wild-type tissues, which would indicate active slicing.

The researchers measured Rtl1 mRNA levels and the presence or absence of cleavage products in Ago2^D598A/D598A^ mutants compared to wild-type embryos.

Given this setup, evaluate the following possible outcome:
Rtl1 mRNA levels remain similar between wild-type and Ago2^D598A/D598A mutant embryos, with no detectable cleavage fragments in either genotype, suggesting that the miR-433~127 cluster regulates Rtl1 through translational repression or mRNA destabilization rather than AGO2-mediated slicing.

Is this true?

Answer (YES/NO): NO